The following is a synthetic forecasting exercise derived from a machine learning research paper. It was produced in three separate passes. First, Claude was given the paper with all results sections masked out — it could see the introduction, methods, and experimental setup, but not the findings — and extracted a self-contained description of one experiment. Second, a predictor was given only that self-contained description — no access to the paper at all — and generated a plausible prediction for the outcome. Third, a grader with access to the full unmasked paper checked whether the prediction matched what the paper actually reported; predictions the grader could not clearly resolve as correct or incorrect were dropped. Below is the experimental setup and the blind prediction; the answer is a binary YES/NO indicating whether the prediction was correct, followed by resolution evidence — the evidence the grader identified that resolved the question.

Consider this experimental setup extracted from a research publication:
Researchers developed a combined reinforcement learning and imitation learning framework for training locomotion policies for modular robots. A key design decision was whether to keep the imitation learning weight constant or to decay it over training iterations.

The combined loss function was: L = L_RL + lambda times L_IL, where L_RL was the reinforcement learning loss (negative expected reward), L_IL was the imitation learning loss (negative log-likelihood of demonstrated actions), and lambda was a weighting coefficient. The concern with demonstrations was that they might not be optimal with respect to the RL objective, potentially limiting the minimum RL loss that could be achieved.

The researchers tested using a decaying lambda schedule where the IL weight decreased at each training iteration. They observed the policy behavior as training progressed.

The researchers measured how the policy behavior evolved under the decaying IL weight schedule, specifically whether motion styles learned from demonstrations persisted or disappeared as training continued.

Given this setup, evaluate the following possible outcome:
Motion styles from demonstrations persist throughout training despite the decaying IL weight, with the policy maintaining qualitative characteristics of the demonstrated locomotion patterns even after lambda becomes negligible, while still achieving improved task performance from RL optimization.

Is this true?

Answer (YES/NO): YES